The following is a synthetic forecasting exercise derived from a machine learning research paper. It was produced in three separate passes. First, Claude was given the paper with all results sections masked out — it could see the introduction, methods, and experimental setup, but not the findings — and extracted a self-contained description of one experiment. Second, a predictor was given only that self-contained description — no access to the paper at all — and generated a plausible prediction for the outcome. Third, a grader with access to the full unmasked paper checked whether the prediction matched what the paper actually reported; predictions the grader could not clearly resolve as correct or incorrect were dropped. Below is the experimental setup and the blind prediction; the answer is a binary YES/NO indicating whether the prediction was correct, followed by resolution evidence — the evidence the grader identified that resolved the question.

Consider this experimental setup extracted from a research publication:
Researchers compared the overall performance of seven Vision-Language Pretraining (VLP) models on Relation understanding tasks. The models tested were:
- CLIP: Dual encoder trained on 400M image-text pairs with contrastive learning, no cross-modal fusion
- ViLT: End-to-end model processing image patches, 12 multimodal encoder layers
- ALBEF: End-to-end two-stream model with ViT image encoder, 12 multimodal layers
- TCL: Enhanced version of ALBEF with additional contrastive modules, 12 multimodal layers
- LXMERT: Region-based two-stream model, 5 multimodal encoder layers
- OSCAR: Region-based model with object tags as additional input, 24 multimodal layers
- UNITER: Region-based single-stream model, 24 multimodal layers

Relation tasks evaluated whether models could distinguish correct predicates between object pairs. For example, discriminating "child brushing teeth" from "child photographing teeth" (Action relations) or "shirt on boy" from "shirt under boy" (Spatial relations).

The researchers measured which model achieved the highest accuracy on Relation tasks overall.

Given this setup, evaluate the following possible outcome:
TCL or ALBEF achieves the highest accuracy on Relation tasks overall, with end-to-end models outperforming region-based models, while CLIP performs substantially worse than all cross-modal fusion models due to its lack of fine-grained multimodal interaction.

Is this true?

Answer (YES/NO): NO